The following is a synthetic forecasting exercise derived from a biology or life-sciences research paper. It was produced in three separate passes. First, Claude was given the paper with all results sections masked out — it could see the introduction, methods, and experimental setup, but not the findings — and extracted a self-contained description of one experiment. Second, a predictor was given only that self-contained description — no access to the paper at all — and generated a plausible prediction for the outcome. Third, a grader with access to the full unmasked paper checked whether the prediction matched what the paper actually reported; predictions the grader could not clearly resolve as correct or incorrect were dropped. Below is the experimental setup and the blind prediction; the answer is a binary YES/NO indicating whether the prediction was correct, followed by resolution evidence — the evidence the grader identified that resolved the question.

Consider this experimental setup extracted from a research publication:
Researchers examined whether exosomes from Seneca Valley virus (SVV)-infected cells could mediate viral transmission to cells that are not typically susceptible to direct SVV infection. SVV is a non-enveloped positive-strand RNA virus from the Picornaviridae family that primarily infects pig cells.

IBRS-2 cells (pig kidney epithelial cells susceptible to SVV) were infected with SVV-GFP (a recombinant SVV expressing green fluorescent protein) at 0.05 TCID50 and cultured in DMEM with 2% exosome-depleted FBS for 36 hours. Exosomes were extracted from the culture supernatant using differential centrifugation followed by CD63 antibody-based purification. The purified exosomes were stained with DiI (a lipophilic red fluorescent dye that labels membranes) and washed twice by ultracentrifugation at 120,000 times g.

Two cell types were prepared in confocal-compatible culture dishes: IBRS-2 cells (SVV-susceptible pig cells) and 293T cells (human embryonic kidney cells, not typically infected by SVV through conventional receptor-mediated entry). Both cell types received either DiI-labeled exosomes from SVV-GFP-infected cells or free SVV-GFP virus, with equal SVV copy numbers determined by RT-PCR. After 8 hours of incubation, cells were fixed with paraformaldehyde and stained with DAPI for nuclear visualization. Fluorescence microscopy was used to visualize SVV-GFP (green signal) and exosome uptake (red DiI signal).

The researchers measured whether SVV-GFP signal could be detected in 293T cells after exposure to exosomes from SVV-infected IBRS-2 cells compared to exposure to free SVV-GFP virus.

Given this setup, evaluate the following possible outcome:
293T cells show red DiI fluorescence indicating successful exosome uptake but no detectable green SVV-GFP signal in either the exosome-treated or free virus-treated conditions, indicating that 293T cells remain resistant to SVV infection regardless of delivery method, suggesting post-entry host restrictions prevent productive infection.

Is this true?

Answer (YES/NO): NO